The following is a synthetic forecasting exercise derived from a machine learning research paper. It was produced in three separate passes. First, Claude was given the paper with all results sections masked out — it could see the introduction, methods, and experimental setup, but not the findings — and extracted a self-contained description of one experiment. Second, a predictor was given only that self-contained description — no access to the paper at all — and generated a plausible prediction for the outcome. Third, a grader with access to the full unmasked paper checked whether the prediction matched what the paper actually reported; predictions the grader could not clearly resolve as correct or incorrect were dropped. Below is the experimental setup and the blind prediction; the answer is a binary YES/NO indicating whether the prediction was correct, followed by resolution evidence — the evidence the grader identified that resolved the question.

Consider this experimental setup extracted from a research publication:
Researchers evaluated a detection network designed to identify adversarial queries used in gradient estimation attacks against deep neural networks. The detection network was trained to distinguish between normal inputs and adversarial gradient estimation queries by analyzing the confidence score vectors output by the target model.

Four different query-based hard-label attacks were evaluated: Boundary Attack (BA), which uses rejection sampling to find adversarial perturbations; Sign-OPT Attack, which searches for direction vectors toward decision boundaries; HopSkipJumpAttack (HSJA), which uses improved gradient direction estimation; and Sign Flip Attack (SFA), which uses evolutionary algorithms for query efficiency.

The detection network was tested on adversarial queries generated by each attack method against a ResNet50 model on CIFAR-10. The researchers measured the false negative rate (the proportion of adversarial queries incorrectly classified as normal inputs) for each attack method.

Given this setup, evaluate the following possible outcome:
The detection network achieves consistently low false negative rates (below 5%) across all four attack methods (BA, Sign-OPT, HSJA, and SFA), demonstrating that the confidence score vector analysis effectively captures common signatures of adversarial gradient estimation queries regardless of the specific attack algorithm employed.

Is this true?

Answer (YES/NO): NO